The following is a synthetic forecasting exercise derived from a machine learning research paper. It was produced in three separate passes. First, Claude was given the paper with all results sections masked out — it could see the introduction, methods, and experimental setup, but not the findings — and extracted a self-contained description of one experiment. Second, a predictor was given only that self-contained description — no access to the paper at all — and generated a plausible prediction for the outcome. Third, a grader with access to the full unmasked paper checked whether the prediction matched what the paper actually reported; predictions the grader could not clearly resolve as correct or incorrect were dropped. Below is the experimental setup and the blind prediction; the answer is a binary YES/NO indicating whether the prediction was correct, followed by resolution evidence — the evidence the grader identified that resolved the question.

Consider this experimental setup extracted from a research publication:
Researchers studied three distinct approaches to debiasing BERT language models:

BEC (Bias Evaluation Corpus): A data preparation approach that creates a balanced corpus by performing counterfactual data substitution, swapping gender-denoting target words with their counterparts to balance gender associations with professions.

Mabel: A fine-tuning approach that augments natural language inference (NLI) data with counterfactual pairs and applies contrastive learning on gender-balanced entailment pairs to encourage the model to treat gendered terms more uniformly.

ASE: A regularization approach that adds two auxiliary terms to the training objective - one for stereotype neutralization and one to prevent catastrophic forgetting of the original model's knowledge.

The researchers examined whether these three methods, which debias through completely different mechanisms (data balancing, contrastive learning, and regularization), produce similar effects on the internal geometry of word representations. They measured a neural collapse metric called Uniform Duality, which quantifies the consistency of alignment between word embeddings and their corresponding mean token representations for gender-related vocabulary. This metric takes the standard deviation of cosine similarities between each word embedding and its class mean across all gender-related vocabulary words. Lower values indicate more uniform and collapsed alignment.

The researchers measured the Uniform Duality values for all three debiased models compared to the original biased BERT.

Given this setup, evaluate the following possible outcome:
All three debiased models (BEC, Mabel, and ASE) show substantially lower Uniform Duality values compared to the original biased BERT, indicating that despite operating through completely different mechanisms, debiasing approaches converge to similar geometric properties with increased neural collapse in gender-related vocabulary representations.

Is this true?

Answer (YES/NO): YES